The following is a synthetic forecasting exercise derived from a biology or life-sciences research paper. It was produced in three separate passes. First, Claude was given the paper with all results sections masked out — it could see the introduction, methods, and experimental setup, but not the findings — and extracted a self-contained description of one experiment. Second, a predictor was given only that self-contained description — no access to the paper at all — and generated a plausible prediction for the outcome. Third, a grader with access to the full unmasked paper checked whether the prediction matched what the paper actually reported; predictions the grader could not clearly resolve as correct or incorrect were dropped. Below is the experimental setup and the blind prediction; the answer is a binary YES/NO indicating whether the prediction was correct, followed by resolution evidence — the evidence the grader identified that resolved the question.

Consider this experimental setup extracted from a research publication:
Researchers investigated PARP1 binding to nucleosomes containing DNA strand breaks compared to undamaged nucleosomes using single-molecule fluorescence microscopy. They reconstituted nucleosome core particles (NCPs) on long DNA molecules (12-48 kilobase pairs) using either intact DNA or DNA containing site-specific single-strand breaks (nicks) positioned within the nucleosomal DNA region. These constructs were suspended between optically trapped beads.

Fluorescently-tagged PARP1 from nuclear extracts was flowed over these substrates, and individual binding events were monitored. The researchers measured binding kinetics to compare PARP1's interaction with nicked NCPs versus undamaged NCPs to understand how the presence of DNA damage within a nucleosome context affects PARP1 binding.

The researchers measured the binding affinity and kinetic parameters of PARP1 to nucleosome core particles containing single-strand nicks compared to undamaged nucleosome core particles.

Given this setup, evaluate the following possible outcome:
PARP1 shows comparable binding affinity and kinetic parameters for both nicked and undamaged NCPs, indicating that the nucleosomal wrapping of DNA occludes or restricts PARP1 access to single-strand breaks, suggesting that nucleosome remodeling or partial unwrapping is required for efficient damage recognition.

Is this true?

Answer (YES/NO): NO